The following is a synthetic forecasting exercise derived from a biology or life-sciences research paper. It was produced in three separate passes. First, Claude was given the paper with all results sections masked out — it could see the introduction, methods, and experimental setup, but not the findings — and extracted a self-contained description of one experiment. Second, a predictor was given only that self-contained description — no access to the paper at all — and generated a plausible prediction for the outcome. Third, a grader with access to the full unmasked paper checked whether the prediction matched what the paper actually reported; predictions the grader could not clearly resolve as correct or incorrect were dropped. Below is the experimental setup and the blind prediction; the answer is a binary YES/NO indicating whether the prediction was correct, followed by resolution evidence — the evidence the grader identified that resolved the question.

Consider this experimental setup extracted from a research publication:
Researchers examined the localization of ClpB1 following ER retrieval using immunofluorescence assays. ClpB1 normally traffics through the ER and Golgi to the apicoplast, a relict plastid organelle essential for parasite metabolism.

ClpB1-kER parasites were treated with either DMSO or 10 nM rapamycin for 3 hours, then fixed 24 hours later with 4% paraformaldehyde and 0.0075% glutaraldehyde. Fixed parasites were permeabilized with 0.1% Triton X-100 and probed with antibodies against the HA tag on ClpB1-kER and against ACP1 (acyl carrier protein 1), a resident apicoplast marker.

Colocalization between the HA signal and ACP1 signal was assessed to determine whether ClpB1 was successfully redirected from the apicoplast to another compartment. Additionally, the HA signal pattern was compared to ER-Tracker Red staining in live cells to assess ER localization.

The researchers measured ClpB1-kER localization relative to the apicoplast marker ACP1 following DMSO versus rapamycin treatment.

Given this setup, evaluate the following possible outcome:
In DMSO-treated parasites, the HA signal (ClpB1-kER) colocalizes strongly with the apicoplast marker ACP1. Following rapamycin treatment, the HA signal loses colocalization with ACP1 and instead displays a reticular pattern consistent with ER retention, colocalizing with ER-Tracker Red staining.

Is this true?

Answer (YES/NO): YES